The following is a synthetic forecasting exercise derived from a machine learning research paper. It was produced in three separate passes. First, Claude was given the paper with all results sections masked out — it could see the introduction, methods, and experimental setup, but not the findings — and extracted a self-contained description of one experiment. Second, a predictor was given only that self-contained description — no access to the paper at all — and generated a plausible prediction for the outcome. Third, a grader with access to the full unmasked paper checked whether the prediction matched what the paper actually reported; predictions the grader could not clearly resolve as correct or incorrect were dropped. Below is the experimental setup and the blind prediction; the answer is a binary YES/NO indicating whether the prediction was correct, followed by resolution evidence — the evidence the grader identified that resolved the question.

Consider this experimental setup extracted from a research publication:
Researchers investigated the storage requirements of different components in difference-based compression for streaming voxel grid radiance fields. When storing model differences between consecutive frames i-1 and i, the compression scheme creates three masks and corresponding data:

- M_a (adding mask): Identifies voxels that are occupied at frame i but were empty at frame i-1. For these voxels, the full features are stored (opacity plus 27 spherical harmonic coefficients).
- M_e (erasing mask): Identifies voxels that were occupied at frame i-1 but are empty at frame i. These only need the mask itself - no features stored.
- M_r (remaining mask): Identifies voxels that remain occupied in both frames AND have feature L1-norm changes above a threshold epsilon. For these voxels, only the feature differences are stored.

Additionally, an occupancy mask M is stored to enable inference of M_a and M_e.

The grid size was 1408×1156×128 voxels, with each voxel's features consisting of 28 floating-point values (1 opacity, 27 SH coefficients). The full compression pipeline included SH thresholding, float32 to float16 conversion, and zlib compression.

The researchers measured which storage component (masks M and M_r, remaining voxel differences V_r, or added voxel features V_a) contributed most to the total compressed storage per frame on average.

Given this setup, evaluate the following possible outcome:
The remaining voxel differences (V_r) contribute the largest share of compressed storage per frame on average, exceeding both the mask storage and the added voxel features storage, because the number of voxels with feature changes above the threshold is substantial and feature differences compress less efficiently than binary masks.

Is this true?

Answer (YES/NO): YES